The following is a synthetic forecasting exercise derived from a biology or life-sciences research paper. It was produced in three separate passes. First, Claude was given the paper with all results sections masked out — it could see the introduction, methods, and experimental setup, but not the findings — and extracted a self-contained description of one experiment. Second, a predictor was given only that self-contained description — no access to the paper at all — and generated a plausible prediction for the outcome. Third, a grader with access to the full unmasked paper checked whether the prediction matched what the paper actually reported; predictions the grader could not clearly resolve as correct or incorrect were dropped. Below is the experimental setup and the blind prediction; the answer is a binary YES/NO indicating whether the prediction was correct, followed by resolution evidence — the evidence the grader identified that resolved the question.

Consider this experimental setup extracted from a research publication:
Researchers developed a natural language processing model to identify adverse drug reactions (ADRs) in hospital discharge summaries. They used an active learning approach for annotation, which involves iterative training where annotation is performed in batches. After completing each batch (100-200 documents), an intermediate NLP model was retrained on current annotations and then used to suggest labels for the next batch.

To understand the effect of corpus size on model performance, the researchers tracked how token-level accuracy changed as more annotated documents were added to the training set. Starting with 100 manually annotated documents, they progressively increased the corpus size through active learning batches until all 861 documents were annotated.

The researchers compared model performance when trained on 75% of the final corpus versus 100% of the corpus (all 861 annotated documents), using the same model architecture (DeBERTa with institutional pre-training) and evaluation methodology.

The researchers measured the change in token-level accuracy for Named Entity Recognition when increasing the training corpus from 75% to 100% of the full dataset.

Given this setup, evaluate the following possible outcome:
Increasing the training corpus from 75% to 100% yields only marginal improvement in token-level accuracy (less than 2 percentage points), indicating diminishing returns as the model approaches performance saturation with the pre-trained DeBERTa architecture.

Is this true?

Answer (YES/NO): NO